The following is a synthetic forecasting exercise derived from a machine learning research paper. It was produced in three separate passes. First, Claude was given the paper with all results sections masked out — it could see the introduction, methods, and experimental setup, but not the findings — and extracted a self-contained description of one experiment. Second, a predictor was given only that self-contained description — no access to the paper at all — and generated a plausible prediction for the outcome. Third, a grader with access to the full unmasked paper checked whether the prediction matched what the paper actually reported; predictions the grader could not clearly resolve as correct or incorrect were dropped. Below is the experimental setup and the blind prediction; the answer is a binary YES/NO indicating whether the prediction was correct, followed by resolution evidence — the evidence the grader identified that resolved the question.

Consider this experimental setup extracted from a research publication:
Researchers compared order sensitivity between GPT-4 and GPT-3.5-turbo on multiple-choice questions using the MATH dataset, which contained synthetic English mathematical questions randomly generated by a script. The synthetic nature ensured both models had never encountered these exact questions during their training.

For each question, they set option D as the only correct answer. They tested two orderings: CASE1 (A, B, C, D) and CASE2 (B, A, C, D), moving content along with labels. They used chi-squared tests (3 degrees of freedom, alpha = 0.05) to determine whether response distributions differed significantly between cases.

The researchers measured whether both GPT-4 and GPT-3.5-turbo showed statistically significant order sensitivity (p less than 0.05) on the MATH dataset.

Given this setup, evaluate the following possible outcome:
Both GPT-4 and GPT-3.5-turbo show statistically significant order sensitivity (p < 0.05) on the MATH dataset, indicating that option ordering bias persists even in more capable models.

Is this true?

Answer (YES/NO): NO